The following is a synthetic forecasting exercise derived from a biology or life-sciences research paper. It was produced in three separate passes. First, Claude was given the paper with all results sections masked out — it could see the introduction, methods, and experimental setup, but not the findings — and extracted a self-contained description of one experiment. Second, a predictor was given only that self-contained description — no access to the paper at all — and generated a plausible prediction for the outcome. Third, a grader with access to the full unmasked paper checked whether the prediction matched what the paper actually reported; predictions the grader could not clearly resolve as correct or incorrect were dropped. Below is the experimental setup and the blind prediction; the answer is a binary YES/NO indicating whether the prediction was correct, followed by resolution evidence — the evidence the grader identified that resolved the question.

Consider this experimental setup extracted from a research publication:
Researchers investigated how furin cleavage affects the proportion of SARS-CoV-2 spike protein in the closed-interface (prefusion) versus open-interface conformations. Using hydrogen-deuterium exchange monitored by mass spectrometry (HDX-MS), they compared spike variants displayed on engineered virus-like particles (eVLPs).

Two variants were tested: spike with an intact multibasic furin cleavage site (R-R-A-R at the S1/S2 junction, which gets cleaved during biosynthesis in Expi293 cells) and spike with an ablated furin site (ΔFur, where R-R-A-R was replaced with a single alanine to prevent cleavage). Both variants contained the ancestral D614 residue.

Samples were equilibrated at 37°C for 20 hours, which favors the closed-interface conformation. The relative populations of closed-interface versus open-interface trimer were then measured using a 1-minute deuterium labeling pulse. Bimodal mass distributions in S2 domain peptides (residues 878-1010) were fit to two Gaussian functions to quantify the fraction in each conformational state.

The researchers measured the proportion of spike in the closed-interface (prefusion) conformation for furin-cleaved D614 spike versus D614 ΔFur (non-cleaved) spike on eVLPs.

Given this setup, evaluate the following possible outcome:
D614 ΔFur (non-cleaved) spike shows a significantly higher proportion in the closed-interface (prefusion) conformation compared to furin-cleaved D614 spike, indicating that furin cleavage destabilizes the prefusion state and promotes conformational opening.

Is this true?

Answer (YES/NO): YES